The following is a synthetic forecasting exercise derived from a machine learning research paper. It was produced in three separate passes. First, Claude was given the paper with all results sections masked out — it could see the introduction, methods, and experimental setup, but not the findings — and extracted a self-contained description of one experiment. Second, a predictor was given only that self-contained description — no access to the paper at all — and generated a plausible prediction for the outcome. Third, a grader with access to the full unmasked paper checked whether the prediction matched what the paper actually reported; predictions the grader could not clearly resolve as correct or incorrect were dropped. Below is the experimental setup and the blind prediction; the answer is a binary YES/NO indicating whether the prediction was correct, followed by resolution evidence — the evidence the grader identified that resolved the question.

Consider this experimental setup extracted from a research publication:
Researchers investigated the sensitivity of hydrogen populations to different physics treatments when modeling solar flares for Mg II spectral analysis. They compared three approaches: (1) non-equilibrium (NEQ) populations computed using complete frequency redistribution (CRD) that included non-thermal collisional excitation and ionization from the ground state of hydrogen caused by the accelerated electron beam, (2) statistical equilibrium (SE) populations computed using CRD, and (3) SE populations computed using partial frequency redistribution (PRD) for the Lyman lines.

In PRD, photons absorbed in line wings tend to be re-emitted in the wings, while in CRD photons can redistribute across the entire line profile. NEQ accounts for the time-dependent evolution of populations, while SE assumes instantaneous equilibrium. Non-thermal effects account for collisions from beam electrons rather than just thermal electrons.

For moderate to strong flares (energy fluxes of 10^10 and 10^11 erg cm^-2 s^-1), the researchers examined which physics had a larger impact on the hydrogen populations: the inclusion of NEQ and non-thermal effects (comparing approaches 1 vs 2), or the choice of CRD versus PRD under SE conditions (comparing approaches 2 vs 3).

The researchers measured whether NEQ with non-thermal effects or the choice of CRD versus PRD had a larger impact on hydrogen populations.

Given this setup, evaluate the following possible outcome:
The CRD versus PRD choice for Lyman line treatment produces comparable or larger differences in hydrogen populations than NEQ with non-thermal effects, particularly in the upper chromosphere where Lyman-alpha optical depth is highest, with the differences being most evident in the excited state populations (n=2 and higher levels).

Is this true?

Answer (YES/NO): NO